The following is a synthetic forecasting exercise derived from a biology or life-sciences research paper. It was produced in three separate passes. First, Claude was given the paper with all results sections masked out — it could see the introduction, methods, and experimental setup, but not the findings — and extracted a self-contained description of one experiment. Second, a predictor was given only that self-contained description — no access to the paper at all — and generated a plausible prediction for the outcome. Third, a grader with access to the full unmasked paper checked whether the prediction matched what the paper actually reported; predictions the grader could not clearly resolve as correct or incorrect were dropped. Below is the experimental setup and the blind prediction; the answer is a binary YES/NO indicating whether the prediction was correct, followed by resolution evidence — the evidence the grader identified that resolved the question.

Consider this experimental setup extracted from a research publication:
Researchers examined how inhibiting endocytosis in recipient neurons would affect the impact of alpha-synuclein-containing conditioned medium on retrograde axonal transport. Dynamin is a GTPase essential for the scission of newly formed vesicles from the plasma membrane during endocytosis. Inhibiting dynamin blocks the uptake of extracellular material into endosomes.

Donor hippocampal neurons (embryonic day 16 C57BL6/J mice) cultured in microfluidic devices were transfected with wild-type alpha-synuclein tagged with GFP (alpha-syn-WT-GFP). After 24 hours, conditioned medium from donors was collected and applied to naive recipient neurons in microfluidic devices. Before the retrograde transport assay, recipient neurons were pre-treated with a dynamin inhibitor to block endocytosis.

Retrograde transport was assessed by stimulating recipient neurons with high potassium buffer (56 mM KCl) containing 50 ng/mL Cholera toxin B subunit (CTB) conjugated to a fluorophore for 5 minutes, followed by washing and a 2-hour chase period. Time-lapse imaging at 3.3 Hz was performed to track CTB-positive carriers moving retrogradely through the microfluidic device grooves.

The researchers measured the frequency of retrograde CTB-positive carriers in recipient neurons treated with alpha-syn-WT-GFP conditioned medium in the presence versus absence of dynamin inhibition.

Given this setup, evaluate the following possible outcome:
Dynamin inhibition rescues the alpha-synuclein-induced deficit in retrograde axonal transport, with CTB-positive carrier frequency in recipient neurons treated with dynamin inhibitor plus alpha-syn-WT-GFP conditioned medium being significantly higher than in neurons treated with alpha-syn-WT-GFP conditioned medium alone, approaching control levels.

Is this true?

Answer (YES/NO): YES